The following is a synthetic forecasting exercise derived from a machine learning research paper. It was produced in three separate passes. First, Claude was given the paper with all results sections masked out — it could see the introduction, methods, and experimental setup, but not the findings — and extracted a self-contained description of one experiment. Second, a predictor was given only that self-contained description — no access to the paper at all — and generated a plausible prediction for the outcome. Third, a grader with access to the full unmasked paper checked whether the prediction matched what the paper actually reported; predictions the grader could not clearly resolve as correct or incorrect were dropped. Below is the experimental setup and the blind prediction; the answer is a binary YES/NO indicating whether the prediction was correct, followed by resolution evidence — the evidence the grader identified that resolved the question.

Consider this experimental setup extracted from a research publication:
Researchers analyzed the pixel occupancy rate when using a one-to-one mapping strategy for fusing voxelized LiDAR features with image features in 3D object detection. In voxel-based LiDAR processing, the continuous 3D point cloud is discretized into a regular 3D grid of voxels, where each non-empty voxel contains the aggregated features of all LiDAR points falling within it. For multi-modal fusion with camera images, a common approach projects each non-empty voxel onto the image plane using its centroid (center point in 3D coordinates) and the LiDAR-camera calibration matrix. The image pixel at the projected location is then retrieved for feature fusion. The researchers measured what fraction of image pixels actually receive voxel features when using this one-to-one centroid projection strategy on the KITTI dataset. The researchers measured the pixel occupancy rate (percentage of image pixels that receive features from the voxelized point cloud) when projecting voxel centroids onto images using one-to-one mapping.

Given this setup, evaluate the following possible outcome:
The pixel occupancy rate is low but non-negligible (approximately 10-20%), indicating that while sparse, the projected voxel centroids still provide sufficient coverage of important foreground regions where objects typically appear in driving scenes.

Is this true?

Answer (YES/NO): NO